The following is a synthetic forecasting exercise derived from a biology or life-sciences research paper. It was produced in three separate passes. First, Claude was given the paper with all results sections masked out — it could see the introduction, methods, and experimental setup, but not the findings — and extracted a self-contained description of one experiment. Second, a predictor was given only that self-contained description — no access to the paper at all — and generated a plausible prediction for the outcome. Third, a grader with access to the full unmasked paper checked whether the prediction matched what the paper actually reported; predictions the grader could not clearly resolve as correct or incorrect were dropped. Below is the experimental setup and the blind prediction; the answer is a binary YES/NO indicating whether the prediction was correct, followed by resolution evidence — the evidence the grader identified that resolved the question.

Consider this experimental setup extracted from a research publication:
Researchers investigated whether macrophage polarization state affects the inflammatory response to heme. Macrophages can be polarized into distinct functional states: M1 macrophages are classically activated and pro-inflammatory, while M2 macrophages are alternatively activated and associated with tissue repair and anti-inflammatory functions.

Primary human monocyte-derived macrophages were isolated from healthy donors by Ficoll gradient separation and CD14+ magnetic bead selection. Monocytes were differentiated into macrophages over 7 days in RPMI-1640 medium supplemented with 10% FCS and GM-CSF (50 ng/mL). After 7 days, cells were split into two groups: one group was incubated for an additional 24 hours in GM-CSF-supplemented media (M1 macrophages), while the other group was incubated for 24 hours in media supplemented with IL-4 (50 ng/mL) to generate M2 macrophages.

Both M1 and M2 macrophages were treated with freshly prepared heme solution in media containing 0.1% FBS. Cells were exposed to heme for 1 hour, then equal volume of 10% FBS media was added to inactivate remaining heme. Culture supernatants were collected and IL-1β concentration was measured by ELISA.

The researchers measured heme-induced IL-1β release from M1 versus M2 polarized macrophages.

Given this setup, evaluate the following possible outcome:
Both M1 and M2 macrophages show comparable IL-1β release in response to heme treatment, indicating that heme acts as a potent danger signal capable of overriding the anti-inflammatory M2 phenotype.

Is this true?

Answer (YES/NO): NO